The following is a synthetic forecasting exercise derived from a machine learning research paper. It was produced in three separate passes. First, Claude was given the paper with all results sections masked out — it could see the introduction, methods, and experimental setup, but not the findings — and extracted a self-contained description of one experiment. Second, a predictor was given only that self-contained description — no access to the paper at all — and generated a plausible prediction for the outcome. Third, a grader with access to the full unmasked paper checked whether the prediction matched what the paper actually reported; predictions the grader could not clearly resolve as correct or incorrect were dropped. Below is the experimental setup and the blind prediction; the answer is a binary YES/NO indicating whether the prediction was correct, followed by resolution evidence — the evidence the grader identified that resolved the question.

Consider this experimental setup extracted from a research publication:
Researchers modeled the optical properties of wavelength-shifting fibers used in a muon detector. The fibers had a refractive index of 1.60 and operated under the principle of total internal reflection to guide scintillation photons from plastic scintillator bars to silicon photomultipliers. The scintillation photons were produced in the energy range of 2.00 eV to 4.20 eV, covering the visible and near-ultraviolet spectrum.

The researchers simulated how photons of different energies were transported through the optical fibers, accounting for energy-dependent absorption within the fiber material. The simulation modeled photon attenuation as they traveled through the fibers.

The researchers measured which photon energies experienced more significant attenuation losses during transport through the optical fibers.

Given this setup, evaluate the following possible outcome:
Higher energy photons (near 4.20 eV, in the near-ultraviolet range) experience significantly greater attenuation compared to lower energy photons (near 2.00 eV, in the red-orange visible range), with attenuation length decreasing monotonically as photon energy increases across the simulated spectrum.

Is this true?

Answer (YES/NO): YES